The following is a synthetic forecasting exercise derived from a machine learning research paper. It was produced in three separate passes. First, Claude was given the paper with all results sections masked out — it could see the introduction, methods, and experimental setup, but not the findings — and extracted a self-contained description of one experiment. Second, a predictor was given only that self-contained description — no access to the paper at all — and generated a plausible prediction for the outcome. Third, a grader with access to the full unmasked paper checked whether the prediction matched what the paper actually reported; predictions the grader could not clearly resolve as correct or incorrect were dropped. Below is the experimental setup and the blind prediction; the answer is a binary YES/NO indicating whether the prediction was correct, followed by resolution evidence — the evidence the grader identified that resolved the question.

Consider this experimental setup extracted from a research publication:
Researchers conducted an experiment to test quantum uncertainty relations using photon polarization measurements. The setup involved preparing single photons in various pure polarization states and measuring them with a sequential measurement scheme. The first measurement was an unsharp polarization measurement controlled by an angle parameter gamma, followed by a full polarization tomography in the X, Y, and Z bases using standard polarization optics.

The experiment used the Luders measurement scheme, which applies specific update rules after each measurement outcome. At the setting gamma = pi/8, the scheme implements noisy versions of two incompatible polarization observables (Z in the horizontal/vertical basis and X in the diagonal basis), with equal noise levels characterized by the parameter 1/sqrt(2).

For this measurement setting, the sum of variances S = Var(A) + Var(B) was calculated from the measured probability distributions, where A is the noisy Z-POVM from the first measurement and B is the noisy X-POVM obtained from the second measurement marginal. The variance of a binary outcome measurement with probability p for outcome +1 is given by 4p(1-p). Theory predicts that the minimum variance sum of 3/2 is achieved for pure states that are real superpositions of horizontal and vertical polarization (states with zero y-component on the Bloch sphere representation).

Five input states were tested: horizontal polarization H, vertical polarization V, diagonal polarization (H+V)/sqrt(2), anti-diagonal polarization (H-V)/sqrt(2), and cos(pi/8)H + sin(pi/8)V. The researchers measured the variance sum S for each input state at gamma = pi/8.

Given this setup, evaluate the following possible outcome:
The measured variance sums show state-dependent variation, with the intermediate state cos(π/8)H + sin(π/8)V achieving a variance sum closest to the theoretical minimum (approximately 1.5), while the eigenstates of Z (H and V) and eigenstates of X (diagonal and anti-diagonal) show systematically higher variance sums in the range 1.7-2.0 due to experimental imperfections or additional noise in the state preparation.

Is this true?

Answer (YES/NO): NO